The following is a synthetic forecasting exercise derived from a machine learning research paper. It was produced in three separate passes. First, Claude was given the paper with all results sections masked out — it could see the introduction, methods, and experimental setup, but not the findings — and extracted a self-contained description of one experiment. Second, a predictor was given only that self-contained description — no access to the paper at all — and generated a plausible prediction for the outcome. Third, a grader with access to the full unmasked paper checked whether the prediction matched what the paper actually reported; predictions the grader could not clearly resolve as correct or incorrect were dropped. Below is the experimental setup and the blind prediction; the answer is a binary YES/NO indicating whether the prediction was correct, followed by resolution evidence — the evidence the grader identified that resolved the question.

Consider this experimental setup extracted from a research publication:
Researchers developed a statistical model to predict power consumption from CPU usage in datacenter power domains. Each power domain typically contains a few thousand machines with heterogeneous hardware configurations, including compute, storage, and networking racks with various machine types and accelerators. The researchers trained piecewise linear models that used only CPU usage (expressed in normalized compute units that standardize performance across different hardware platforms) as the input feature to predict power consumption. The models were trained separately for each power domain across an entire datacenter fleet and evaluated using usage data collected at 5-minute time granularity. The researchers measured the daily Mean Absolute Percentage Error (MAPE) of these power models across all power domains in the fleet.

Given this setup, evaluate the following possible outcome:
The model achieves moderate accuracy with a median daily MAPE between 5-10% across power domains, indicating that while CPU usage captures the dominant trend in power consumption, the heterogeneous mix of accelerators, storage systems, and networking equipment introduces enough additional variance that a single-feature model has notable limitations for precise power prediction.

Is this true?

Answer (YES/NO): NO